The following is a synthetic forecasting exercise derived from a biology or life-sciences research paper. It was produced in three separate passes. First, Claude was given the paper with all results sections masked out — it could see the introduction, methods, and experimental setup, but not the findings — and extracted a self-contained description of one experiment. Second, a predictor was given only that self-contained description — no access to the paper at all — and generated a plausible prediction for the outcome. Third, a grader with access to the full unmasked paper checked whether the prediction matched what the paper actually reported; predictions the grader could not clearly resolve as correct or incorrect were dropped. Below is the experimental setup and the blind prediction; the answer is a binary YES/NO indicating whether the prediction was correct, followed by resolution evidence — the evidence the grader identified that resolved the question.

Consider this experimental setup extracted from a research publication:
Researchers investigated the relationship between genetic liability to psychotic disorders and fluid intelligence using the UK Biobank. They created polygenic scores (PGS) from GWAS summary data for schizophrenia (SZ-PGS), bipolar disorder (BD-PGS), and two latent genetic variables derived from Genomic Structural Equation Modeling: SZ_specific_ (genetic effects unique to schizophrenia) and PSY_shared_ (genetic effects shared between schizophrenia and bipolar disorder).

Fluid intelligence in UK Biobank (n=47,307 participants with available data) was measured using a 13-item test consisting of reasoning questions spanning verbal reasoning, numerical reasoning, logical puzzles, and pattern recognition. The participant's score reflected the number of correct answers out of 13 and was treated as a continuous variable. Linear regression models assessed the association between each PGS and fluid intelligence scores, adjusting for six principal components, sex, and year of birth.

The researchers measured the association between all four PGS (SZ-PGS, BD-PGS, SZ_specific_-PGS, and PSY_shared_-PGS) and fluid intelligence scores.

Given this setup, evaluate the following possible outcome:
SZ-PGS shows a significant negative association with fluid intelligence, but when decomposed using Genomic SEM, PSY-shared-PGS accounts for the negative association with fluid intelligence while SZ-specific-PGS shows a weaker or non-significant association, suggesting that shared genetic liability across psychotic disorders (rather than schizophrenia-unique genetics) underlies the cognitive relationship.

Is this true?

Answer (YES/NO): NO